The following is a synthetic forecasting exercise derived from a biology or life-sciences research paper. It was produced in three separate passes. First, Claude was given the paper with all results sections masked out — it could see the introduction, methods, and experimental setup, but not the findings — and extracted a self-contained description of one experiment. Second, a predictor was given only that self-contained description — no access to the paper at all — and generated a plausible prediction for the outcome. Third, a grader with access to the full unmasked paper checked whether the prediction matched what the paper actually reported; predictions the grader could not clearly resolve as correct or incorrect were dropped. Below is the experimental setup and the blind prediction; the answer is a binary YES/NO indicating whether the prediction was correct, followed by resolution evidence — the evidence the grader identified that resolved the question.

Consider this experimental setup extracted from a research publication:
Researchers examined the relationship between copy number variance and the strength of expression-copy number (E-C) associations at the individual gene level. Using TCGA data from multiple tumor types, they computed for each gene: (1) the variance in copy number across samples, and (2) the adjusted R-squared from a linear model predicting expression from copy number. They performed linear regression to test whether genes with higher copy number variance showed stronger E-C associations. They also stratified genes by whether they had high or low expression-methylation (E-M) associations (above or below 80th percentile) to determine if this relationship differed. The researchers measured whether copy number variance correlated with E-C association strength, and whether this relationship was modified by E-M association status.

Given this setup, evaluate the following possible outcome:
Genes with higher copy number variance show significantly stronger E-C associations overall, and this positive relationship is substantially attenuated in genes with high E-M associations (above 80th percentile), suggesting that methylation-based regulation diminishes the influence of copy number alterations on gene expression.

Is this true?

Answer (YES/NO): NO